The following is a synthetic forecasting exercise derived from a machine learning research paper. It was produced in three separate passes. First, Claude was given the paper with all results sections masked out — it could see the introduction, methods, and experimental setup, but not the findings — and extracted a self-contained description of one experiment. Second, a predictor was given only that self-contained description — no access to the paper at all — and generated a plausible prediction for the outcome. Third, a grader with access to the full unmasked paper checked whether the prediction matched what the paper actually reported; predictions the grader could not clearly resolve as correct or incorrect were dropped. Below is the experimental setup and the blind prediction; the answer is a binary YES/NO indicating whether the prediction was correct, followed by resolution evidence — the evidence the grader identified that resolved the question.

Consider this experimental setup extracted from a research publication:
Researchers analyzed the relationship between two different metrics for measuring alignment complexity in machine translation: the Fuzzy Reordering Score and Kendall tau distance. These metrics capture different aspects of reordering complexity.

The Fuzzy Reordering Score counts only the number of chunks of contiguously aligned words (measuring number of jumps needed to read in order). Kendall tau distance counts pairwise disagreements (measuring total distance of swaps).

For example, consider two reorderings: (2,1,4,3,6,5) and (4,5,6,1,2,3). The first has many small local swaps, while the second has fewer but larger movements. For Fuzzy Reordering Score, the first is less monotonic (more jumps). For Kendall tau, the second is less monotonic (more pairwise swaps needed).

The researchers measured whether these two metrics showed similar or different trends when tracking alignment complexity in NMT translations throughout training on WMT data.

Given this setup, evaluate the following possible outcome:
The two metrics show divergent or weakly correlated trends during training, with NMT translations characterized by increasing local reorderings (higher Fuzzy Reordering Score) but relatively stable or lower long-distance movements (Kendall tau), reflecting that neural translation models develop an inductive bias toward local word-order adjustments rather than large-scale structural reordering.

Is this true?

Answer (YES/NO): NO